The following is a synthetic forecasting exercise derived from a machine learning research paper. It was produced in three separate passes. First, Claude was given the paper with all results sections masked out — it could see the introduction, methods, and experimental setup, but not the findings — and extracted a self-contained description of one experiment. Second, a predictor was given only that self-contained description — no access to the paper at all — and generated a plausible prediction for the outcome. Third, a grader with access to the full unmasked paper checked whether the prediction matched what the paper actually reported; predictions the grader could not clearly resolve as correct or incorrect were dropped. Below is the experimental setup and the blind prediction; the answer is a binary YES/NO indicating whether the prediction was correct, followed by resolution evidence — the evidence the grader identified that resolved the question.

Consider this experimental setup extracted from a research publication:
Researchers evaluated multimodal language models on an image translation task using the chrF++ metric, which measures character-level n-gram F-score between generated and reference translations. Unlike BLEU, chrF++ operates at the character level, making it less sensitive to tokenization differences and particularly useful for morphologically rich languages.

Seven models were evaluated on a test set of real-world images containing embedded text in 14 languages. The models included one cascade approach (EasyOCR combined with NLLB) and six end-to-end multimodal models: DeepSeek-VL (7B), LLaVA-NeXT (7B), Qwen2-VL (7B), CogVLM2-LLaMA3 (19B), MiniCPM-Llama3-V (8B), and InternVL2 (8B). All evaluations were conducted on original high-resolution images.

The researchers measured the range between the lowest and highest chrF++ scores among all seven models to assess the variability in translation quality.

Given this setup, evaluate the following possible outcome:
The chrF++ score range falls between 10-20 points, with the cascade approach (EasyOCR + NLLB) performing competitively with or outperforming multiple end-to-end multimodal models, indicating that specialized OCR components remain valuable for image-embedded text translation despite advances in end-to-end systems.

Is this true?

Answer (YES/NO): YES